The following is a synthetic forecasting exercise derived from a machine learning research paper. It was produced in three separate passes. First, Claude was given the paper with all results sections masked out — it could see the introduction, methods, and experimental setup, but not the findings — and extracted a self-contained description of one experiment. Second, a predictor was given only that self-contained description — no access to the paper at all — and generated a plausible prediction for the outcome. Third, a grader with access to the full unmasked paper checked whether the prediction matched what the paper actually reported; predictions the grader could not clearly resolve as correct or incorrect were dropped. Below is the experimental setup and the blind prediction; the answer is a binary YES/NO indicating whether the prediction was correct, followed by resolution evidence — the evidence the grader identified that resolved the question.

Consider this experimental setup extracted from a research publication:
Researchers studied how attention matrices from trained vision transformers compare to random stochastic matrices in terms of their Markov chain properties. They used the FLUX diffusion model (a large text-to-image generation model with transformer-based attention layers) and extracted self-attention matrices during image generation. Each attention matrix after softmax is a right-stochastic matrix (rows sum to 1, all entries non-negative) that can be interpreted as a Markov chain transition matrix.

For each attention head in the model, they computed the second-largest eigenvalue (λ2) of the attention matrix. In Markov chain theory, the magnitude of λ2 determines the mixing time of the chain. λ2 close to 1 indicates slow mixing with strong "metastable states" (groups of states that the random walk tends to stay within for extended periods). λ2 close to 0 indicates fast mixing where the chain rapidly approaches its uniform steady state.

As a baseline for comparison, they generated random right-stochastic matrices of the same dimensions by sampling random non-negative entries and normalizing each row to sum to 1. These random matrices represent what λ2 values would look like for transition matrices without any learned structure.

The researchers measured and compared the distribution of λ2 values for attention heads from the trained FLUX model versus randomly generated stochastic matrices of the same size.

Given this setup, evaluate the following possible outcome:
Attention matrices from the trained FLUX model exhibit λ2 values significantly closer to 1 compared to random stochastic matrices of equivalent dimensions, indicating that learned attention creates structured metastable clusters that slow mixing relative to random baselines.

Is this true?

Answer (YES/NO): YES